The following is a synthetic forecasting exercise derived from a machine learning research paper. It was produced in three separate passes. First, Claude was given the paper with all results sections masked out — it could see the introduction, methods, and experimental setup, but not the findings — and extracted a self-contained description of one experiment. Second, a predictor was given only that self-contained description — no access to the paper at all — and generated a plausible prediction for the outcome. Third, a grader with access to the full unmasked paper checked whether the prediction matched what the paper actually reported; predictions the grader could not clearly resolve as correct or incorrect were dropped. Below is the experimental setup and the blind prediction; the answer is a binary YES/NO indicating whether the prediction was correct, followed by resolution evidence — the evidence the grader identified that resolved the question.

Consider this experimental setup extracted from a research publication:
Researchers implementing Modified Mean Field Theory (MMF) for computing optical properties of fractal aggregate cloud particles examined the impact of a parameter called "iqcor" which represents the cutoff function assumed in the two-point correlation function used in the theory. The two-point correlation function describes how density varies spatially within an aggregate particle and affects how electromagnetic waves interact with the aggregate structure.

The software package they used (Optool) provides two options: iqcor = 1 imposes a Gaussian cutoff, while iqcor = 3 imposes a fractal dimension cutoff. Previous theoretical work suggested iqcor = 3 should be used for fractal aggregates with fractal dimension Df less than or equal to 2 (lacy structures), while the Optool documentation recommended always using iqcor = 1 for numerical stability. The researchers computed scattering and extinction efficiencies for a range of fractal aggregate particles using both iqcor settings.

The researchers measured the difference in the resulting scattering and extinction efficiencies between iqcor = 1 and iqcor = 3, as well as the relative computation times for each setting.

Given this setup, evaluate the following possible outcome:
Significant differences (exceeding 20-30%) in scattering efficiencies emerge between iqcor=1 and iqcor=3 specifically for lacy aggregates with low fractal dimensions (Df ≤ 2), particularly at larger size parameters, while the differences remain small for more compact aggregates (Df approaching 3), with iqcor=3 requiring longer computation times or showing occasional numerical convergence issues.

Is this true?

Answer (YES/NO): NO